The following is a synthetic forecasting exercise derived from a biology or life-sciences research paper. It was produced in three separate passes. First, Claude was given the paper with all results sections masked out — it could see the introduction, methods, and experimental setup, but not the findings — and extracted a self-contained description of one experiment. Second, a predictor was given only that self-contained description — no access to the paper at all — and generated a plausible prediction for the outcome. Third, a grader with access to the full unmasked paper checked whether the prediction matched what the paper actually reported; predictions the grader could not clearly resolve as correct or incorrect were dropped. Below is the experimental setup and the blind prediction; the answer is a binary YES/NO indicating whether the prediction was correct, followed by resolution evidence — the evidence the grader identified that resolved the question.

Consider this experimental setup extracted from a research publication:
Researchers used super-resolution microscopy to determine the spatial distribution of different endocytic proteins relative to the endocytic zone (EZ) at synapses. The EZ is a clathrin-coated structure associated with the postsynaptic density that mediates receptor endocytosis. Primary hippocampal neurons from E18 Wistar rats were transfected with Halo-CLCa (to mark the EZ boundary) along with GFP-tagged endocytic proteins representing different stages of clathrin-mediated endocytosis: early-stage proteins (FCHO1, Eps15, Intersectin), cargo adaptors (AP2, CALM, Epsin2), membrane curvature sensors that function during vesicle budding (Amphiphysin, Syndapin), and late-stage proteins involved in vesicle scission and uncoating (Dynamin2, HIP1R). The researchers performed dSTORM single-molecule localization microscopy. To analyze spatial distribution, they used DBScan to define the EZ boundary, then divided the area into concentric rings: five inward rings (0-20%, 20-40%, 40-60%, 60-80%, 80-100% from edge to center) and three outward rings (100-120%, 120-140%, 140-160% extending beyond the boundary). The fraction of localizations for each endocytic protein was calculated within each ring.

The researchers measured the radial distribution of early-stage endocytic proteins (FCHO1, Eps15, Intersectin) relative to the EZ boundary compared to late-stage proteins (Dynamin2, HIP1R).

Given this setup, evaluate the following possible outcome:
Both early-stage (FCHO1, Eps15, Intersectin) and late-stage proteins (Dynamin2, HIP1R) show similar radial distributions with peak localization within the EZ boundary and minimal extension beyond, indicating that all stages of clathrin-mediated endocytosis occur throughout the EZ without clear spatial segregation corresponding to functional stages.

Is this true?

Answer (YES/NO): NO